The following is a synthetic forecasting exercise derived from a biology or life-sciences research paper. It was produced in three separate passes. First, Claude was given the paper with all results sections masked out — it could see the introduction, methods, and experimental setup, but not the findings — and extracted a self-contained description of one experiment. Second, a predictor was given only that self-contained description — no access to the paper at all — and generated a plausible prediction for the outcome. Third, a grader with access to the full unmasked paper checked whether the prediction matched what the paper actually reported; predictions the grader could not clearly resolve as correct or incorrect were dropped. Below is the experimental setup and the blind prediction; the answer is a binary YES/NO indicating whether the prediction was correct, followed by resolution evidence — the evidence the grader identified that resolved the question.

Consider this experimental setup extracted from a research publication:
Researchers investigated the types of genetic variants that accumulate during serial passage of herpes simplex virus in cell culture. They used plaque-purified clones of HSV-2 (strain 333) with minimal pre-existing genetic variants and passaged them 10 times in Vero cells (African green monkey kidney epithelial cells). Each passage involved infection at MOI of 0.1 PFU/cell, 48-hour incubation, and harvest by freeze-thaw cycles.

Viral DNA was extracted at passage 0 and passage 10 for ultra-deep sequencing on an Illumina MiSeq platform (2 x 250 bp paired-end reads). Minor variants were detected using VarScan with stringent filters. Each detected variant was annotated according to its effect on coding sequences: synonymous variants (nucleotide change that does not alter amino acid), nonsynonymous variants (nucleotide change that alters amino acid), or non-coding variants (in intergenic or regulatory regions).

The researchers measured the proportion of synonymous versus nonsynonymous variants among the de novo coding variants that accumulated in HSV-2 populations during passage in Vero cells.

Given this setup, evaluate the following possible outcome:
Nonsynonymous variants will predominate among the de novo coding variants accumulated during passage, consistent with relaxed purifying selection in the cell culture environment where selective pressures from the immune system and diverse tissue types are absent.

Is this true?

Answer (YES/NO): YES